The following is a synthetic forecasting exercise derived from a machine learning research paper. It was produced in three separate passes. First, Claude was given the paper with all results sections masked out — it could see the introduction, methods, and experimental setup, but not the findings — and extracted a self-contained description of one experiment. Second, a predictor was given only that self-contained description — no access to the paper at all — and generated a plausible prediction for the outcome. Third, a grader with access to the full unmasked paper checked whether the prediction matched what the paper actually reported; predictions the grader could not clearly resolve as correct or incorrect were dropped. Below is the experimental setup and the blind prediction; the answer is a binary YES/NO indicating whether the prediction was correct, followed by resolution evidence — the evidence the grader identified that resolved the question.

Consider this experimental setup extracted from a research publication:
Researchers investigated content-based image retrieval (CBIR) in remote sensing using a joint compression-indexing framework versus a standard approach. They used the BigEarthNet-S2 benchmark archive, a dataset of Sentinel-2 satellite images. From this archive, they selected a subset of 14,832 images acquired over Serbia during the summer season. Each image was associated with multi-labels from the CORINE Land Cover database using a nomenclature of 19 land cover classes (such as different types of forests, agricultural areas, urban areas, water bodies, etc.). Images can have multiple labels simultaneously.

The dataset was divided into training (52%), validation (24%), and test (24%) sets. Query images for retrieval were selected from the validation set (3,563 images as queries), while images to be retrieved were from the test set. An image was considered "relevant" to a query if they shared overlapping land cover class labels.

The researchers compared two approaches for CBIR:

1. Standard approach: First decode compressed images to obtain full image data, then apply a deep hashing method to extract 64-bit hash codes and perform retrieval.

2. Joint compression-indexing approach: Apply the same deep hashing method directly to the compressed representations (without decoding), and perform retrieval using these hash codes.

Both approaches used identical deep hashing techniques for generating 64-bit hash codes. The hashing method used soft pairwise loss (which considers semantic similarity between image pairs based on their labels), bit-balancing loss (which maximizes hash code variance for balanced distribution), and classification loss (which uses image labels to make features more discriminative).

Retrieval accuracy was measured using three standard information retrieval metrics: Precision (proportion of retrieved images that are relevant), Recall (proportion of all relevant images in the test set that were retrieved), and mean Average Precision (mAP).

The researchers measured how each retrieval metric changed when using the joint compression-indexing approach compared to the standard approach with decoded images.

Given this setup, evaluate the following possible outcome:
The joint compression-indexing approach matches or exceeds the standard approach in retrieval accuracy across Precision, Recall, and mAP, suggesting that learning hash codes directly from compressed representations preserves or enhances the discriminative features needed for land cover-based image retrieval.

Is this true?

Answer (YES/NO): NO